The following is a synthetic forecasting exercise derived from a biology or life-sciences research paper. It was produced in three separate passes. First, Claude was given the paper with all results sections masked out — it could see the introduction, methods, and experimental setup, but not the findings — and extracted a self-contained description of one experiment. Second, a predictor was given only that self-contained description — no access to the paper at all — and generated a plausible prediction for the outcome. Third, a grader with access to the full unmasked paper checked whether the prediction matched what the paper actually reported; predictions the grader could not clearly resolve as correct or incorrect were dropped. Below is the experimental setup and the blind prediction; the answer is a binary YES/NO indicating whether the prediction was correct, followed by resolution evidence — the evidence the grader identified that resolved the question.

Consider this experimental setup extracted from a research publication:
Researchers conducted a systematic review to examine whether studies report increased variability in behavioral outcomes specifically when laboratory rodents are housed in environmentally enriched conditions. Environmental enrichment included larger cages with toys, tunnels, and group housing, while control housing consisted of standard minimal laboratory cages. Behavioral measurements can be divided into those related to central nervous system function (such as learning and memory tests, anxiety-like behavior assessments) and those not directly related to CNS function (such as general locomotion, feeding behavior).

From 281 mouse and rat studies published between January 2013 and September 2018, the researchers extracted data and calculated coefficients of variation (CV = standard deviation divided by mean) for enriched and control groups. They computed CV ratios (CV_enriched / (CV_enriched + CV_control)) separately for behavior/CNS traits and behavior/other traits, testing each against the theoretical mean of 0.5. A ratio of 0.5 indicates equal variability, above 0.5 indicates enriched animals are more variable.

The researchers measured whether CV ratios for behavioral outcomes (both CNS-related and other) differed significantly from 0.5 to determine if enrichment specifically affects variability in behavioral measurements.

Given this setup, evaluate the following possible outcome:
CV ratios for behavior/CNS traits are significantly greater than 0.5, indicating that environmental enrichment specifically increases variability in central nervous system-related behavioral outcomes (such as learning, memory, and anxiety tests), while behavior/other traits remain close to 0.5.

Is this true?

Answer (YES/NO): NO